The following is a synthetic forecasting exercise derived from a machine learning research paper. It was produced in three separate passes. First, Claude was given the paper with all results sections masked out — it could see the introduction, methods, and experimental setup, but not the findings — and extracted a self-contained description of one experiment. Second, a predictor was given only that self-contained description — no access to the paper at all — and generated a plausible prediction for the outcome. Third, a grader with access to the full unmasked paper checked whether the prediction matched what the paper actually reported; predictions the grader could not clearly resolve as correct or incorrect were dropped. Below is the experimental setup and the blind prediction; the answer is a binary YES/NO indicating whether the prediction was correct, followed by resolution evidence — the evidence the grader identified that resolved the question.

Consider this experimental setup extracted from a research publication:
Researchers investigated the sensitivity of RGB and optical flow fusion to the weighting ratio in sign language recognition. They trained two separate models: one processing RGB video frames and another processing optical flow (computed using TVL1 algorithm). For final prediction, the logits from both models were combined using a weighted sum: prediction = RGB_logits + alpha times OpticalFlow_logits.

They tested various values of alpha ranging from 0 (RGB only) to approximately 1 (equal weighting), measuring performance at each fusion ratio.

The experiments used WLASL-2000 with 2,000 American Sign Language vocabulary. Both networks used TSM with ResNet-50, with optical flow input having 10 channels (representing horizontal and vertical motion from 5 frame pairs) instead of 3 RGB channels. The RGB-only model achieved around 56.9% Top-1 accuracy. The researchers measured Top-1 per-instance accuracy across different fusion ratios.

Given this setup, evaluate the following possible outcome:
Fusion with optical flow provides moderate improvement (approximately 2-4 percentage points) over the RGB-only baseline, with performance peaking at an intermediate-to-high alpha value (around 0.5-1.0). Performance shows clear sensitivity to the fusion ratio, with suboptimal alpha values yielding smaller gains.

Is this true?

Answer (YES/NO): NO